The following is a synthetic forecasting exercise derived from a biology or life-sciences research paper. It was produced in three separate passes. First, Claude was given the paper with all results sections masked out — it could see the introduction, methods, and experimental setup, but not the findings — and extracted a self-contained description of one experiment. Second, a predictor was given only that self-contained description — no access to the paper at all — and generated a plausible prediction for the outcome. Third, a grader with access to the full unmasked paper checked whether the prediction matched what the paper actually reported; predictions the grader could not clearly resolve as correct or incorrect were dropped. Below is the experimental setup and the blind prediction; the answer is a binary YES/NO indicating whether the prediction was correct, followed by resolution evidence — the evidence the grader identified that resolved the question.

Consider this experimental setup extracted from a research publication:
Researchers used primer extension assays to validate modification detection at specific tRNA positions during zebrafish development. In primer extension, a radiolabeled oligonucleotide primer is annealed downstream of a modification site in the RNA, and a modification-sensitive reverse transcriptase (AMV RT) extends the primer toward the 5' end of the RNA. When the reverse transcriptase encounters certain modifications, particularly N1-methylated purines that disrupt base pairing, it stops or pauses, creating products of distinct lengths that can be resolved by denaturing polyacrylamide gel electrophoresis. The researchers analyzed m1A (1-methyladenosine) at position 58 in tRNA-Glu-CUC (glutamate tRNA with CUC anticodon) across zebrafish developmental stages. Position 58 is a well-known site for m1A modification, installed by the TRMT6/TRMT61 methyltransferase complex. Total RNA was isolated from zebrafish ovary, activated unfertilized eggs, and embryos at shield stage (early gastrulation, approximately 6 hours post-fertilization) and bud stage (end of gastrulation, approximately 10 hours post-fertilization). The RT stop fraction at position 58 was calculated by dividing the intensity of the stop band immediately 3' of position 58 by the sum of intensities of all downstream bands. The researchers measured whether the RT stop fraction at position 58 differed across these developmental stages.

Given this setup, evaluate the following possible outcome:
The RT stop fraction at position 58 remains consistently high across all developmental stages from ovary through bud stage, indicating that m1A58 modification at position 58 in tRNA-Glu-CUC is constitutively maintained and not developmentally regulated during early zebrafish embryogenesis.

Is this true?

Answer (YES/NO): NO